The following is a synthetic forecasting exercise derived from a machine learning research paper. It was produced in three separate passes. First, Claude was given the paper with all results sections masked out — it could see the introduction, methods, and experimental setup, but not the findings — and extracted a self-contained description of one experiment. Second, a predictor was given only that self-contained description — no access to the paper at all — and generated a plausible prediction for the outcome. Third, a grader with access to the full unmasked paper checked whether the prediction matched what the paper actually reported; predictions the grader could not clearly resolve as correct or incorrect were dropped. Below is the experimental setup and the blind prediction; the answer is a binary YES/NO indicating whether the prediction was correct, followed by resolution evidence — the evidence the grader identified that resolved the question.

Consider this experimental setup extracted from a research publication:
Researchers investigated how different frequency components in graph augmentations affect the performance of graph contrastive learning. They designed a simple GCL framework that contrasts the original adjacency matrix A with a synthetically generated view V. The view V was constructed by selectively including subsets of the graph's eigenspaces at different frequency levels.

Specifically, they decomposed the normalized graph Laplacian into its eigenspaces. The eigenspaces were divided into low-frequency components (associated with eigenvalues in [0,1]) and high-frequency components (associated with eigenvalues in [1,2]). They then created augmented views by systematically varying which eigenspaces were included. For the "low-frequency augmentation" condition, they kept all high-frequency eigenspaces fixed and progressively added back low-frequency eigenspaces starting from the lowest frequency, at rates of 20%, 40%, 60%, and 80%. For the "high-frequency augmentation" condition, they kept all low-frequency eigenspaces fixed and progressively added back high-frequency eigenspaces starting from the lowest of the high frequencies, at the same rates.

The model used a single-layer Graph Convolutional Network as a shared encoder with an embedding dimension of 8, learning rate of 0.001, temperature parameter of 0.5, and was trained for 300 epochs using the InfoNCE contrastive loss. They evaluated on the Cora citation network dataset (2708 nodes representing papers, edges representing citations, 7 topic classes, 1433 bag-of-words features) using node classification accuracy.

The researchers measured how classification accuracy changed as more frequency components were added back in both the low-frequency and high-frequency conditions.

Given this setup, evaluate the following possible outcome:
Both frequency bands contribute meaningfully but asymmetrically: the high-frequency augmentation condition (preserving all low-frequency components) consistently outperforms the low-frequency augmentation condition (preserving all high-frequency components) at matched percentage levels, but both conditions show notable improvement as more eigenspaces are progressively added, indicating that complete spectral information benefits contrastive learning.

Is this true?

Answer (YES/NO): NO